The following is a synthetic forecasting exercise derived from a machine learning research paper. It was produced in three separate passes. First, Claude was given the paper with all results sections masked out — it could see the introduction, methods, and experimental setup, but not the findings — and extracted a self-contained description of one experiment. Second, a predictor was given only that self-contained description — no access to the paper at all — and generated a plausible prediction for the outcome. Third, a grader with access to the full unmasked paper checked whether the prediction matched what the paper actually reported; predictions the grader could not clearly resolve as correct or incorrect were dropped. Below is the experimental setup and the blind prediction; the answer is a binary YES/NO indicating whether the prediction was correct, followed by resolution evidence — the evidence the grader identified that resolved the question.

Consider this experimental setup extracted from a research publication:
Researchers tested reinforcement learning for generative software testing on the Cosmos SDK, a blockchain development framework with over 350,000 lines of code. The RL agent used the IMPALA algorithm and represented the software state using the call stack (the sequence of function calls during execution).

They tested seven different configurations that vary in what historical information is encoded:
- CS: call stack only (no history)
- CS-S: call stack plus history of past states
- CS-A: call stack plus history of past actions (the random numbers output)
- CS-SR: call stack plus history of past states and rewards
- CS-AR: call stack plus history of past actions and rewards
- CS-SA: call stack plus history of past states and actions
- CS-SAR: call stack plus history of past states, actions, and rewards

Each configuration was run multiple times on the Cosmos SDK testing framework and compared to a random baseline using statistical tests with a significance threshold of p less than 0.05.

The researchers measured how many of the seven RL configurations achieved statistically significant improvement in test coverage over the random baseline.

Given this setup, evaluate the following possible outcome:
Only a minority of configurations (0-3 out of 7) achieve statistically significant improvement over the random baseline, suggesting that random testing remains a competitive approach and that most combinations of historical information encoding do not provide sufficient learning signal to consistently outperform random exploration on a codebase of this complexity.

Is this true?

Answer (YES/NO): YES